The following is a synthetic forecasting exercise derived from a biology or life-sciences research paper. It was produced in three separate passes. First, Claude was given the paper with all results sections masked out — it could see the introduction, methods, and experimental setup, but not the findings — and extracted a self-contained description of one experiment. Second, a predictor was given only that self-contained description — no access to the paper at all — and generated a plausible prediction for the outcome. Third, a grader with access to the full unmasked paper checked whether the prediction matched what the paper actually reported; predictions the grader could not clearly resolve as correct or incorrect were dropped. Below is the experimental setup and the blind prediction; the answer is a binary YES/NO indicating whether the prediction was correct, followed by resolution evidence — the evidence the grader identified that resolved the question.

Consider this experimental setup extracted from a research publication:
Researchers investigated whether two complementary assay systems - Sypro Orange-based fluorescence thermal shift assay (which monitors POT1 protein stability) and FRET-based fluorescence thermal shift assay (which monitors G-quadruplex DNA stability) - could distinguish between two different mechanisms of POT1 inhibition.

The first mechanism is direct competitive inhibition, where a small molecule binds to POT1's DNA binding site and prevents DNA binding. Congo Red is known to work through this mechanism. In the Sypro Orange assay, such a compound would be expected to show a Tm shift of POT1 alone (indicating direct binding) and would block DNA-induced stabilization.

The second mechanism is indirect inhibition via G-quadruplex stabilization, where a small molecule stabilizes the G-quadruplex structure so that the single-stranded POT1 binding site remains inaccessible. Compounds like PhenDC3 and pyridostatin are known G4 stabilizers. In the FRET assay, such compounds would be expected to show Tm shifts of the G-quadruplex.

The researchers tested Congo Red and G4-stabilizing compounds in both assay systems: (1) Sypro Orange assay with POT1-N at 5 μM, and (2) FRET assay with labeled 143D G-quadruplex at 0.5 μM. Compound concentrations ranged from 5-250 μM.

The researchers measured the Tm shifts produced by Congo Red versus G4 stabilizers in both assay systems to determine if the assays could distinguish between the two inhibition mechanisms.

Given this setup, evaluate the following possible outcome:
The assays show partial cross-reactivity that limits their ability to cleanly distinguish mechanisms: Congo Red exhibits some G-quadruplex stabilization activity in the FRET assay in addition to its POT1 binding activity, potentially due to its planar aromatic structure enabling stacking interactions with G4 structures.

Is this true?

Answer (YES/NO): NO